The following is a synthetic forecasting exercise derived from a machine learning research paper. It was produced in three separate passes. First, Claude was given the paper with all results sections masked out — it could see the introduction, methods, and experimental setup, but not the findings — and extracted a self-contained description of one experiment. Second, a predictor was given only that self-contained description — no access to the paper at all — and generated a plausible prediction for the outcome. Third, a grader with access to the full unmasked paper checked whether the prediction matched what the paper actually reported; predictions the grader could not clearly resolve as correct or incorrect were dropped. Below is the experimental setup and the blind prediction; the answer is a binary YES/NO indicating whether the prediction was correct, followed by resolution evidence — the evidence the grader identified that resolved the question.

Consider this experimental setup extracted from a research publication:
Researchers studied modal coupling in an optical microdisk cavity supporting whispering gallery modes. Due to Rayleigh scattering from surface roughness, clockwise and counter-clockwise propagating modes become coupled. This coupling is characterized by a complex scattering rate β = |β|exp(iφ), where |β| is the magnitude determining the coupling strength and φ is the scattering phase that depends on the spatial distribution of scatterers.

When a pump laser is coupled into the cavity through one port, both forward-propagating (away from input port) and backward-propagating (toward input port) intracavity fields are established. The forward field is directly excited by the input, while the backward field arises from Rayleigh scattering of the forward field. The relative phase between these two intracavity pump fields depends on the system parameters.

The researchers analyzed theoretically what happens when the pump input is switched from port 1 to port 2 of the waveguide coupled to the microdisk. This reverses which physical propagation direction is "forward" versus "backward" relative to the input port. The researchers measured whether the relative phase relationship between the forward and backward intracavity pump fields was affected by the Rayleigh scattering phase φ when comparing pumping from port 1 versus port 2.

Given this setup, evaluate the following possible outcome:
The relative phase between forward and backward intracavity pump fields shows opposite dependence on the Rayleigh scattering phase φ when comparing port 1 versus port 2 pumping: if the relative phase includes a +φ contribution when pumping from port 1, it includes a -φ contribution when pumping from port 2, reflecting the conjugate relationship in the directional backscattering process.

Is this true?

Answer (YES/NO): YES